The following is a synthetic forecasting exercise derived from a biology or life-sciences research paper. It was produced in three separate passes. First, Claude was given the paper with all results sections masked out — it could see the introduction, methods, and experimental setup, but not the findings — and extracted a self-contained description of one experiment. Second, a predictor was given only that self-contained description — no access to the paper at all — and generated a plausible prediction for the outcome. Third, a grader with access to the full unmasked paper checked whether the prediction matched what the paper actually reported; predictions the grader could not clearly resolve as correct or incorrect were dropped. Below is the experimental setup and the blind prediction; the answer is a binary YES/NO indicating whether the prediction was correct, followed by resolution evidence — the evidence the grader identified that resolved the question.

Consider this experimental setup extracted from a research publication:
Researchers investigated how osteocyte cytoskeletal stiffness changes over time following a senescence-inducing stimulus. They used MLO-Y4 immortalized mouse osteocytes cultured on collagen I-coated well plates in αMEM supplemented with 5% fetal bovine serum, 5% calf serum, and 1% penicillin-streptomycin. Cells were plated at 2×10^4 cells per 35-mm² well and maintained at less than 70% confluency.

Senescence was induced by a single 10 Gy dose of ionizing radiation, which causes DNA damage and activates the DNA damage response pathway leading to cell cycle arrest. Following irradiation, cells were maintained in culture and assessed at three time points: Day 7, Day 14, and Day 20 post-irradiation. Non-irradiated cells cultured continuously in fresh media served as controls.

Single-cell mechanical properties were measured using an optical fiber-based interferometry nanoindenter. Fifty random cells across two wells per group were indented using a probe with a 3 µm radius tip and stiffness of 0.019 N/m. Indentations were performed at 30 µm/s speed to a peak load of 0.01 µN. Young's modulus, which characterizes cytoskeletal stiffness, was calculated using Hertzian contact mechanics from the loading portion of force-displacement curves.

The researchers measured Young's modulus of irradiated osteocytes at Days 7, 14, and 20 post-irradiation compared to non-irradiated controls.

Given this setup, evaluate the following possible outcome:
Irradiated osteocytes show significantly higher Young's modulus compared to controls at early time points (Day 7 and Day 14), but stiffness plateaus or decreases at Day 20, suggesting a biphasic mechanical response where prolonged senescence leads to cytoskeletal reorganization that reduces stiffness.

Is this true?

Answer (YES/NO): NO